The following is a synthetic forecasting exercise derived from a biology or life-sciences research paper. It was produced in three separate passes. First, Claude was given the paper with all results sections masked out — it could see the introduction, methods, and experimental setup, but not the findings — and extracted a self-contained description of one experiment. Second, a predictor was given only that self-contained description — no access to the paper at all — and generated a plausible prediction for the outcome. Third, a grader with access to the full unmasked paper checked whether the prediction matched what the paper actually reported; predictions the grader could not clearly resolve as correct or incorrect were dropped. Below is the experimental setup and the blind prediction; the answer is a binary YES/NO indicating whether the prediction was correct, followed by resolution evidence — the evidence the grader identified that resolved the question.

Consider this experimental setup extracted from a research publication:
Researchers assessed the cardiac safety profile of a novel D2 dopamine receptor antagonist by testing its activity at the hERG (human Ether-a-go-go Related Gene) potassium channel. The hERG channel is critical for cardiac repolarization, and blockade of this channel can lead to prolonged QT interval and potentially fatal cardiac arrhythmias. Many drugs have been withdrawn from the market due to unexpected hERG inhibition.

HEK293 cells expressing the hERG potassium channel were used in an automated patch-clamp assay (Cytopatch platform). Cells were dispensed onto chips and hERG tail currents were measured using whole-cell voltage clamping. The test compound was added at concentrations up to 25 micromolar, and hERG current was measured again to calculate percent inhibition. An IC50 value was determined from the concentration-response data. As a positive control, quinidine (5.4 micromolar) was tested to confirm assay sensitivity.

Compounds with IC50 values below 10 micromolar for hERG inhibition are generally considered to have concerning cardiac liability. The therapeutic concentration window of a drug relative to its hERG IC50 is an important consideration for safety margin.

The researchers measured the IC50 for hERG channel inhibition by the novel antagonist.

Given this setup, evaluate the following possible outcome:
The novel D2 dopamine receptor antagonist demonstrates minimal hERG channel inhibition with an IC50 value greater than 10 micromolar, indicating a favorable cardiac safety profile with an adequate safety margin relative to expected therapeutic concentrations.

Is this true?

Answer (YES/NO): YES